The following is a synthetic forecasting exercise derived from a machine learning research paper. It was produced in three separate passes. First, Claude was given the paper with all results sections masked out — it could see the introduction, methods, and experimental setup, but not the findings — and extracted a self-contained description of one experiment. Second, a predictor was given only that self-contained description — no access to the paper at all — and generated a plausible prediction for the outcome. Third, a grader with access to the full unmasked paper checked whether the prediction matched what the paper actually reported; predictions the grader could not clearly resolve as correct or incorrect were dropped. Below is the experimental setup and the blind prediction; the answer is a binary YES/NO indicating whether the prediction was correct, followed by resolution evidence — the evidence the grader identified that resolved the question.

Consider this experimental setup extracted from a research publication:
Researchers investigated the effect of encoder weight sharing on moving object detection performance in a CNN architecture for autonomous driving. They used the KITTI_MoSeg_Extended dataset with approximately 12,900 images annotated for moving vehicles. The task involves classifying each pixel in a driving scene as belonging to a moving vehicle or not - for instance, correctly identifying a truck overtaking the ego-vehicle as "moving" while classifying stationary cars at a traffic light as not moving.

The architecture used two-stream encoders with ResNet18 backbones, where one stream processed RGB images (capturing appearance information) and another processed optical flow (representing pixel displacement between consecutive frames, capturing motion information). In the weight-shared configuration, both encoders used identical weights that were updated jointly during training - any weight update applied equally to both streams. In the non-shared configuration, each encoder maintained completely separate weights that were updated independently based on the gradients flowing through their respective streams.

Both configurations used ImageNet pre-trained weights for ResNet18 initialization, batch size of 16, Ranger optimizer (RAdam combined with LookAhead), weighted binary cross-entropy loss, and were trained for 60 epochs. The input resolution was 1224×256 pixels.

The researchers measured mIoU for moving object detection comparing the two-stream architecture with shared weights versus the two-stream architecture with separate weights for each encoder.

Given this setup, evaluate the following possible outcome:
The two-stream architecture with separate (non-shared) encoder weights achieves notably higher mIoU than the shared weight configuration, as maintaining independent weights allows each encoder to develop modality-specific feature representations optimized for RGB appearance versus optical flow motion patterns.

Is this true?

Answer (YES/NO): YES